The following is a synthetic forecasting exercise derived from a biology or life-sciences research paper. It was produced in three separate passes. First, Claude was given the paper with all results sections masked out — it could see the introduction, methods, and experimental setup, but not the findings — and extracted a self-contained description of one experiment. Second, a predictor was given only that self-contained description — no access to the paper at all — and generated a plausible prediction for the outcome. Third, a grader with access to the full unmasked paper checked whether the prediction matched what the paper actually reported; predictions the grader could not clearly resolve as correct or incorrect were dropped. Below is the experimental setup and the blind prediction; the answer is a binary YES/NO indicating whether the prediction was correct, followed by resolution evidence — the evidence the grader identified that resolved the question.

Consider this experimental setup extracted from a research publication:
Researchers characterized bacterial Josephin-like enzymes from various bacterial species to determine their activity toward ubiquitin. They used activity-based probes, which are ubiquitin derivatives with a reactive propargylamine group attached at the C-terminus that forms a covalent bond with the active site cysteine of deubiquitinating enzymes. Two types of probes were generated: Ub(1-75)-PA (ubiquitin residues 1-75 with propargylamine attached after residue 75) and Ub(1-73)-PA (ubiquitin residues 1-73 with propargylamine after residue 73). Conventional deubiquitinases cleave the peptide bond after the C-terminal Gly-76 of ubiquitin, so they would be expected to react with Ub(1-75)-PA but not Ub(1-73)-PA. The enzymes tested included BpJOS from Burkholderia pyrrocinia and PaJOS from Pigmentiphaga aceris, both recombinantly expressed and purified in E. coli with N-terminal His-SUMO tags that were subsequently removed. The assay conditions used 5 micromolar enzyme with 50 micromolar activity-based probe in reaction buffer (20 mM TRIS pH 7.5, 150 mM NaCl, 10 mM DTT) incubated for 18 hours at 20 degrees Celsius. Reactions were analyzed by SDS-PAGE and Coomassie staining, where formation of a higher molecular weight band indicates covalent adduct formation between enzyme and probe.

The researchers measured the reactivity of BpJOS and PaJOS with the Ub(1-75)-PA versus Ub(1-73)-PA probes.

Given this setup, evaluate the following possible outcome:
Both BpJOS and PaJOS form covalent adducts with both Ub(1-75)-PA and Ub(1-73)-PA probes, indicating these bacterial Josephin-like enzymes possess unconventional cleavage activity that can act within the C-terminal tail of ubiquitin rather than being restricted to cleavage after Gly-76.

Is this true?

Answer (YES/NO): NO